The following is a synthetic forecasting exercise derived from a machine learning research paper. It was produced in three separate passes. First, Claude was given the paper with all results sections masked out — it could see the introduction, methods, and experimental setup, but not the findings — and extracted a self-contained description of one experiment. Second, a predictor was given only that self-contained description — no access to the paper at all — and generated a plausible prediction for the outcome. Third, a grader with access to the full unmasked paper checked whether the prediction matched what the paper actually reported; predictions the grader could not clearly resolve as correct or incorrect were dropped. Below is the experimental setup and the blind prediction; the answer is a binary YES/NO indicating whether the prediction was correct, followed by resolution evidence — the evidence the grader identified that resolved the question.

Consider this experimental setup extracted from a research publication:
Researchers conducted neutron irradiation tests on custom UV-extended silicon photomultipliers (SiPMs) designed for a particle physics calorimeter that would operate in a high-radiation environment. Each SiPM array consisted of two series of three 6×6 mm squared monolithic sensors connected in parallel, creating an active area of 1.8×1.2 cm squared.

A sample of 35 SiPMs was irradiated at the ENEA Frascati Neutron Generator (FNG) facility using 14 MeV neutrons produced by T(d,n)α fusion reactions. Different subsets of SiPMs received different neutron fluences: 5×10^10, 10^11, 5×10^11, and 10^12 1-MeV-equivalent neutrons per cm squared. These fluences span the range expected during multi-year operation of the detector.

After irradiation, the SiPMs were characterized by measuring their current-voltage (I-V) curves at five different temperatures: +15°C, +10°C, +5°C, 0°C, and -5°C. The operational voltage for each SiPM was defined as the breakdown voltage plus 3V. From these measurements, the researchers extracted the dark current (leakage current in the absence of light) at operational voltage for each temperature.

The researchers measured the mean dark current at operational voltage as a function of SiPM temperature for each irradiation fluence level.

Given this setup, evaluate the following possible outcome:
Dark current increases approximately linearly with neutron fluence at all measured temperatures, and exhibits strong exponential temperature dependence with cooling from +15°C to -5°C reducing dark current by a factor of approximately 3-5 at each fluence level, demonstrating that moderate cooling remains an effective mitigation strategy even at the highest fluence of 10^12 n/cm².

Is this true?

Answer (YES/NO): NO